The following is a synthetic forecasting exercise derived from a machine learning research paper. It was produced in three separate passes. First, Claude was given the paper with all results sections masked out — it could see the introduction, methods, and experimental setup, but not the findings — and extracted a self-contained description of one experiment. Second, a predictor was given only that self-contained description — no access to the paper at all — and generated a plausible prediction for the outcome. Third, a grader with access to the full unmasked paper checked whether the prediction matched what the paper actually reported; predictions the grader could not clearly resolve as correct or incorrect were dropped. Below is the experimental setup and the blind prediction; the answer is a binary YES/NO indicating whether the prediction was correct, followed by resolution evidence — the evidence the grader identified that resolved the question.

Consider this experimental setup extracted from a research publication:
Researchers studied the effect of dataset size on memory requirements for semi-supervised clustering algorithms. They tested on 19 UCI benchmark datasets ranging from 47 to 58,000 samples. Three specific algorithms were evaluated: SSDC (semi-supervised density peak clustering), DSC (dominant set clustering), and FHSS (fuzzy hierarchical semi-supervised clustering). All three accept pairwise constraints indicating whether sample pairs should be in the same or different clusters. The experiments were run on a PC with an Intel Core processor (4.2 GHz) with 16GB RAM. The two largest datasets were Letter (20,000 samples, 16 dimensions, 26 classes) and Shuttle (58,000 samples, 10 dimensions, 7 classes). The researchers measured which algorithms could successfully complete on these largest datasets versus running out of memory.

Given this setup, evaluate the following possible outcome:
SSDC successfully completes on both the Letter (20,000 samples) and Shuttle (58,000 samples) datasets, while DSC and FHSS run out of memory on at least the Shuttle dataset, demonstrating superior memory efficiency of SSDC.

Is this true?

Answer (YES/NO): NO